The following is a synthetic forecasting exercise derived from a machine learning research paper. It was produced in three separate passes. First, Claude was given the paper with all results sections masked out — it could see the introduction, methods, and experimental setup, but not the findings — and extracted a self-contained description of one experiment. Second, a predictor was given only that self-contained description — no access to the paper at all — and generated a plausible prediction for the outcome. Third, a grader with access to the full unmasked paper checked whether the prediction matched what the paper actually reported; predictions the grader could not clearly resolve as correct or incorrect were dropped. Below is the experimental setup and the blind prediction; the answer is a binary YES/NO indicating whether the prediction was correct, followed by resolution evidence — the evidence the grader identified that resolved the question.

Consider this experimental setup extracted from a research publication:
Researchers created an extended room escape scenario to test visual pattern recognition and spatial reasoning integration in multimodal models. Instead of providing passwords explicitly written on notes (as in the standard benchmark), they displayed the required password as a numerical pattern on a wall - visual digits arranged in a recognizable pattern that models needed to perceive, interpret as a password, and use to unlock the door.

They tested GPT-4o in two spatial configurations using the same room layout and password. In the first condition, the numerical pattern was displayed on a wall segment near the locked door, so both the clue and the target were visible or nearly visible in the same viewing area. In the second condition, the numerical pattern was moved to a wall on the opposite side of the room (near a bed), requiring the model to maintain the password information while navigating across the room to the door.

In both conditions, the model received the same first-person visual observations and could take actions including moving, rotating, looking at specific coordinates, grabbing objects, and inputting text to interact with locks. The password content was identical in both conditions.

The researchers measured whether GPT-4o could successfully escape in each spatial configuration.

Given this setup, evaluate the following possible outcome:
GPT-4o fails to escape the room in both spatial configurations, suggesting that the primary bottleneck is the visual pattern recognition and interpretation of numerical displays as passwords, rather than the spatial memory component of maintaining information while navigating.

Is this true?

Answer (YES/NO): NO